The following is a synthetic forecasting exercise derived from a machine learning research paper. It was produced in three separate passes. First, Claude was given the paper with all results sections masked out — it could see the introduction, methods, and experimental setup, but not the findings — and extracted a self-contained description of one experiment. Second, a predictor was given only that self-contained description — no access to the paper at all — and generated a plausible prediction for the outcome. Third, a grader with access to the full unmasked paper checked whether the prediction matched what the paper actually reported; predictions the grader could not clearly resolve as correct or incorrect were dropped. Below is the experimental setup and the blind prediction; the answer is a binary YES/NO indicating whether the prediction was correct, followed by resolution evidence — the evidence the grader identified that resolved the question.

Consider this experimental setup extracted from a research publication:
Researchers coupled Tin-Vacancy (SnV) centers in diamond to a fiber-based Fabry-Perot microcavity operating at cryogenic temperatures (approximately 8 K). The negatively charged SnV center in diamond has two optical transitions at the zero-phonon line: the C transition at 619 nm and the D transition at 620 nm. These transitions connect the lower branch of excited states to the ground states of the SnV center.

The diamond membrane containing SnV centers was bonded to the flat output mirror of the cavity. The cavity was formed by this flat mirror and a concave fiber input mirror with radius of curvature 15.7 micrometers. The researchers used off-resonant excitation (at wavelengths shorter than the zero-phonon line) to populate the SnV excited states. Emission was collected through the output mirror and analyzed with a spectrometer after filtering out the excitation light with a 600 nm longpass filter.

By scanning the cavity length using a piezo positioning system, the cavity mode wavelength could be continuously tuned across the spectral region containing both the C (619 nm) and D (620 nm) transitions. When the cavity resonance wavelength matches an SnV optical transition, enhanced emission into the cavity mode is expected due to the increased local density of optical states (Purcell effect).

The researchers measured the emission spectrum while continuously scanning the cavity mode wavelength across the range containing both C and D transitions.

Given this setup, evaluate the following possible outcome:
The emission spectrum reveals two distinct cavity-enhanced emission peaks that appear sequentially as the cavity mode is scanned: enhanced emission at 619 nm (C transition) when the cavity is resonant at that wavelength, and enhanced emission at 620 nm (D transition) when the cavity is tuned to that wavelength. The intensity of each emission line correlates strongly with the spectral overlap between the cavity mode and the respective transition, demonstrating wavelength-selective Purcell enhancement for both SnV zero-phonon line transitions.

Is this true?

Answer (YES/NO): YES